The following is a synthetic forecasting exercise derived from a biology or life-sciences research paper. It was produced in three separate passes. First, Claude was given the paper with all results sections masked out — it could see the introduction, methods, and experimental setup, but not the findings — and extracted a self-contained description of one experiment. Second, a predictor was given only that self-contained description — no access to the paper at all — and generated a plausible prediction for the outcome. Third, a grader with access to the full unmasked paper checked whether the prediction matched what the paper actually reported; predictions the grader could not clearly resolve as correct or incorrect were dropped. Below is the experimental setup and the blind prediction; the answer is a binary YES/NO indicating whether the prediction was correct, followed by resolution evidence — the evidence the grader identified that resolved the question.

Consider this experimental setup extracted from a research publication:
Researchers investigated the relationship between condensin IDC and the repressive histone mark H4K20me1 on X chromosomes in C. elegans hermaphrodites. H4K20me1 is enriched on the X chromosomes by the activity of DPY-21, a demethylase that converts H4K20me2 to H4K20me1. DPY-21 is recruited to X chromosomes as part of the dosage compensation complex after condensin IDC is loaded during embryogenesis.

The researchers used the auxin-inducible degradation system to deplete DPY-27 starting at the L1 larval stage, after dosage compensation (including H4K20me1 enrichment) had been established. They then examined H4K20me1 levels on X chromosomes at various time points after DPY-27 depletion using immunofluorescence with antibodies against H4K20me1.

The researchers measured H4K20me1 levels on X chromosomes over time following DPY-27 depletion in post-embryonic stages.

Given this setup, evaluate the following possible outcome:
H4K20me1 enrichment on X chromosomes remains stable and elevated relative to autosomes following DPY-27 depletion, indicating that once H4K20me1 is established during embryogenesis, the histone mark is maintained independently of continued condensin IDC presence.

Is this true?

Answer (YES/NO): NO